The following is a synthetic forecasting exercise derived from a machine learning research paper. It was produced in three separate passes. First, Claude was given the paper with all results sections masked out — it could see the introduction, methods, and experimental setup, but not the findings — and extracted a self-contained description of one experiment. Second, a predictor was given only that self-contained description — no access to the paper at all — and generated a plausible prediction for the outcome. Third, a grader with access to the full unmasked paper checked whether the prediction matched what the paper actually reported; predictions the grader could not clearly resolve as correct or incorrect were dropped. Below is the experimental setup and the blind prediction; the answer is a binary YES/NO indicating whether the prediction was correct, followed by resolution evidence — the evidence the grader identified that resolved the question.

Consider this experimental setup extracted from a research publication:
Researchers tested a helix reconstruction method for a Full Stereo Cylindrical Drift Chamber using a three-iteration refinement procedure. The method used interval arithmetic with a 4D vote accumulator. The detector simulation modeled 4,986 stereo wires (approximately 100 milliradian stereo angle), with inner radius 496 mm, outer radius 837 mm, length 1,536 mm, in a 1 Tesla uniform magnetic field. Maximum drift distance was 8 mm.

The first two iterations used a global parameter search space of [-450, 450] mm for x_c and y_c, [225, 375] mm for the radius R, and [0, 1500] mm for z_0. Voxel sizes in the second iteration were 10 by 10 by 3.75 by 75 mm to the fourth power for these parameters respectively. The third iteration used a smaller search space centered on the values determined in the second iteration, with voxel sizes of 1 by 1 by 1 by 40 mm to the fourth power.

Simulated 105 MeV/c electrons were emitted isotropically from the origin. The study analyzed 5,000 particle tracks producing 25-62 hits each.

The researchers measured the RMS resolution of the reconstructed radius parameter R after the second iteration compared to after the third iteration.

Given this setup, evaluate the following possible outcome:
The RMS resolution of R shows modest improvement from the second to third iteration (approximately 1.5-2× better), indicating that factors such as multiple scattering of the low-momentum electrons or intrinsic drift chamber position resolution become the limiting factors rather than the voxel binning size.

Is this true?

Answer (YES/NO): NO